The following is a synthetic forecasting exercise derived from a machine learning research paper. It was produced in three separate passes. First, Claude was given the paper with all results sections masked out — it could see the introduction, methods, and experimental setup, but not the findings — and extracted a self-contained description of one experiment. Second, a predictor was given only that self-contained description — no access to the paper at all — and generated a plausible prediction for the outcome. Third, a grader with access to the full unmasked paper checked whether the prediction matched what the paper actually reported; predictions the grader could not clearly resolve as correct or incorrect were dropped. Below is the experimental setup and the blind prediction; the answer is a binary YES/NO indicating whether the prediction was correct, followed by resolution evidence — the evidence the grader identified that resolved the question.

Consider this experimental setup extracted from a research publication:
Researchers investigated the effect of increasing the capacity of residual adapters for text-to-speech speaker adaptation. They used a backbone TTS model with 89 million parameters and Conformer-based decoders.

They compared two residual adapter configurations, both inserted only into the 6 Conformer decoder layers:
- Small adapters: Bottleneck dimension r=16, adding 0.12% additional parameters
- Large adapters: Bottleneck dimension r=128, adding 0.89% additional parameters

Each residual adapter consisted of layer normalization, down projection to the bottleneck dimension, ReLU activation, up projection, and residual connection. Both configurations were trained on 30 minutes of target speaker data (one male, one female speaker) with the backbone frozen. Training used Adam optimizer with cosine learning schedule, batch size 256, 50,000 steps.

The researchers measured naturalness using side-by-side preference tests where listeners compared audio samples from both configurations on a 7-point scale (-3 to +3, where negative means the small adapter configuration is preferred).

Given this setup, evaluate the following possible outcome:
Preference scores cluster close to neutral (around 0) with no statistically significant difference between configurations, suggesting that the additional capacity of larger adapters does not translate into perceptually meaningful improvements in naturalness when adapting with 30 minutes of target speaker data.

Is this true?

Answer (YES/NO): NO